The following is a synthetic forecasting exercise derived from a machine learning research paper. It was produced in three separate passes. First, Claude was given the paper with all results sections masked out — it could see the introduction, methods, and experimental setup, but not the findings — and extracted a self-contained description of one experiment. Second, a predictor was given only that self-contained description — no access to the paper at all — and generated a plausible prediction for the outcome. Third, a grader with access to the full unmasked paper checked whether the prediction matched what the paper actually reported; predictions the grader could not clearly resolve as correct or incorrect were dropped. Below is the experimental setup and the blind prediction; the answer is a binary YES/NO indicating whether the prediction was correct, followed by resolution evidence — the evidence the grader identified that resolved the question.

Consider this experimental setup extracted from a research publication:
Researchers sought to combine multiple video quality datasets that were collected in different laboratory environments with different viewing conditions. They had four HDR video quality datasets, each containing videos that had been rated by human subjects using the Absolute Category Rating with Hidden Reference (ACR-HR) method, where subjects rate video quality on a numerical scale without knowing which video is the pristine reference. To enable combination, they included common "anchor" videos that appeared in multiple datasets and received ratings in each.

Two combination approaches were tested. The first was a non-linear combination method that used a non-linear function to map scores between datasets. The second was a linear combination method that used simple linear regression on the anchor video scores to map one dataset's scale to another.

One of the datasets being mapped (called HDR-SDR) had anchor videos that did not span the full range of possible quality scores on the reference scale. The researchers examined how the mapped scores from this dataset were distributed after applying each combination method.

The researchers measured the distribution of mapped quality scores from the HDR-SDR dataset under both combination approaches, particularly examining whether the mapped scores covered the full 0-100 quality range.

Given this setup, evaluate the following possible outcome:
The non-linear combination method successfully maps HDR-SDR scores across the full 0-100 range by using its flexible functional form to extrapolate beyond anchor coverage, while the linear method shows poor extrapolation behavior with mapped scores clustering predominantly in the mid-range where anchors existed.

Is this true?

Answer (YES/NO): NO